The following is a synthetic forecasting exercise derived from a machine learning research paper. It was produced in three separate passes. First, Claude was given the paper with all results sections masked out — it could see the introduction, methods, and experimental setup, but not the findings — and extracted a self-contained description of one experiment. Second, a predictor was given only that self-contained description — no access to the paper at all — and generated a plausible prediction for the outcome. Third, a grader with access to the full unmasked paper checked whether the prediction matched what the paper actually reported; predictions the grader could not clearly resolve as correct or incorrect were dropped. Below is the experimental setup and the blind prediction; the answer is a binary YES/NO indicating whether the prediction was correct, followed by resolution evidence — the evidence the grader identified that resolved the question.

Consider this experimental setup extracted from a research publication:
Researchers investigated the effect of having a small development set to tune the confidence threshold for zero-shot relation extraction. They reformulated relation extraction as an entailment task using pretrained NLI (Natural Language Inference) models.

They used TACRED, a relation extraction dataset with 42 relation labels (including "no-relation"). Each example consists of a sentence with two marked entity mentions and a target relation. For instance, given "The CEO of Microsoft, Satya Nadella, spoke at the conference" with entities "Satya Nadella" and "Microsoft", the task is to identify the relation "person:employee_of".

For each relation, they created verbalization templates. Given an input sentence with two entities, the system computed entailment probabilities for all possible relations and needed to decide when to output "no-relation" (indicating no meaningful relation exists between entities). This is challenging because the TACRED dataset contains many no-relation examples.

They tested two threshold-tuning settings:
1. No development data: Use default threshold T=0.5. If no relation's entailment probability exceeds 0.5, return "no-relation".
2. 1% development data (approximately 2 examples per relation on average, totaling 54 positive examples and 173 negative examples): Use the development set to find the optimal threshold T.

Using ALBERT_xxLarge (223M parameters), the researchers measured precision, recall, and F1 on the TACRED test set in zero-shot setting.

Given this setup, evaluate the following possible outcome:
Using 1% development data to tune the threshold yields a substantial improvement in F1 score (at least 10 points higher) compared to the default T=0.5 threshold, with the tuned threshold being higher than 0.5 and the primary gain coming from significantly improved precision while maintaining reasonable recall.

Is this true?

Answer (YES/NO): NO